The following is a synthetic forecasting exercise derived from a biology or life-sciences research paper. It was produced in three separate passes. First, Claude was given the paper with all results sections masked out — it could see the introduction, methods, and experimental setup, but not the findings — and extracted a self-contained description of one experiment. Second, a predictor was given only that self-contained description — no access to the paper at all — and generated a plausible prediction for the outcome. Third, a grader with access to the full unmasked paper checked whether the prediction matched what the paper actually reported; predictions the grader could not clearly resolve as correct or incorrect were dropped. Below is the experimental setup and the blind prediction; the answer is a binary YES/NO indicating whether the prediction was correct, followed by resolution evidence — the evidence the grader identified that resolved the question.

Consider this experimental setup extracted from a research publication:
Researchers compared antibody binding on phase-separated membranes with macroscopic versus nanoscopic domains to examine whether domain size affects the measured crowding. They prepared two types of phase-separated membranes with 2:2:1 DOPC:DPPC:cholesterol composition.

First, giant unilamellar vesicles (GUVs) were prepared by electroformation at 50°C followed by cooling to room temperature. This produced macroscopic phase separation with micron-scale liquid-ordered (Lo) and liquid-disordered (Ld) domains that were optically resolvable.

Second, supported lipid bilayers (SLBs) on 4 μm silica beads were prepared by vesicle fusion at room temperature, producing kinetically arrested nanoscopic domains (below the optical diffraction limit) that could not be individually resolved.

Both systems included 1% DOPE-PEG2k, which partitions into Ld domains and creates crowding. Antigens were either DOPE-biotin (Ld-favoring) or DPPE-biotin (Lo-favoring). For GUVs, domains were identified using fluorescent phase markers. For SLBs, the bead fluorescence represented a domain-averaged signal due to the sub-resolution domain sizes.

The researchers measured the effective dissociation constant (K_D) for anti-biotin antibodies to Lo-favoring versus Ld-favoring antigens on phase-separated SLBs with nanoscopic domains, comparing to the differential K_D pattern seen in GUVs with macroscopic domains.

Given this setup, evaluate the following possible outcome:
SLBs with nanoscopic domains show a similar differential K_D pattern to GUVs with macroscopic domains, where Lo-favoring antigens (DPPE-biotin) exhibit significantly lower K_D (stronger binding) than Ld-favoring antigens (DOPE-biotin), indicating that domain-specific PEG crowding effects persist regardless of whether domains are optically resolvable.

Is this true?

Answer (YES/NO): YES